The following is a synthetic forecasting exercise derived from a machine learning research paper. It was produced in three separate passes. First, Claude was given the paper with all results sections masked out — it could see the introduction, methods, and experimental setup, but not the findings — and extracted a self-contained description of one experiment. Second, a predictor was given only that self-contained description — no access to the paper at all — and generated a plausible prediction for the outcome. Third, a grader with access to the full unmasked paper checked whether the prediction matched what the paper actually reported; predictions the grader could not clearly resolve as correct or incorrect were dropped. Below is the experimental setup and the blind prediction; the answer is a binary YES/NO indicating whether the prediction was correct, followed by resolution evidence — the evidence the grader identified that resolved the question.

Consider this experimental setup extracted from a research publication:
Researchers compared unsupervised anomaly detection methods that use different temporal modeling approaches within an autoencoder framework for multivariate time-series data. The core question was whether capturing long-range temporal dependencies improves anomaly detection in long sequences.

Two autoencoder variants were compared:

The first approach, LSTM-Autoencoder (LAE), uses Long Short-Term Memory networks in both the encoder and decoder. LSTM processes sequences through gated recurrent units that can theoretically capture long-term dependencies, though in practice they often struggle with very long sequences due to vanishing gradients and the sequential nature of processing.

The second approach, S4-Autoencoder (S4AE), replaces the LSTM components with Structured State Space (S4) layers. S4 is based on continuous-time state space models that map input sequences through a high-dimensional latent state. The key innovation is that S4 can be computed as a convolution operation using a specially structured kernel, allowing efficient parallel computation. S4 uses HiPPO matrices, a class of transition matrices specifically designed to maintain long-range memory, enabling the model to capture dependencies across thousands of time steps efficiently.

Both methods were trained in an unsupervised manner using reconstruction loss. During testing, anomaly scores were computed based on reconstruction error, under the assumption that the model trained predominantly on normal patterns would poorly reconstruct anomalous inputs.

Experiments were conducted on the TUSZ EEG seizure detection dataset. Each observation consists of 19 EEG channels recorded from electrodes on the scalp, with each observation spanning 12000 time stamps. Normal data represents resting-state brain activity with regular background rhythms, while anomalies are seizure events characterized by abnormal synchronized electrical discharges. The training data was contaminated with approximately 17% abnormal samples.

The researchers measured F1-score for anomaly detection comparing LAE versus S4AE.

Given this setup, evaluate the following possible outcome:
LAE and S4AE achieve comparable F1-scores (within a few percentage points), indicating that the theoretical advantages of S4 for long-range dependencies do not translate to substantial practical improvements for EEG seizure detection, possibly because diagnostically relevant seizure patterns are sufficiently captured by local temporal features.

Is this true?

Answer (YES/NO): YES